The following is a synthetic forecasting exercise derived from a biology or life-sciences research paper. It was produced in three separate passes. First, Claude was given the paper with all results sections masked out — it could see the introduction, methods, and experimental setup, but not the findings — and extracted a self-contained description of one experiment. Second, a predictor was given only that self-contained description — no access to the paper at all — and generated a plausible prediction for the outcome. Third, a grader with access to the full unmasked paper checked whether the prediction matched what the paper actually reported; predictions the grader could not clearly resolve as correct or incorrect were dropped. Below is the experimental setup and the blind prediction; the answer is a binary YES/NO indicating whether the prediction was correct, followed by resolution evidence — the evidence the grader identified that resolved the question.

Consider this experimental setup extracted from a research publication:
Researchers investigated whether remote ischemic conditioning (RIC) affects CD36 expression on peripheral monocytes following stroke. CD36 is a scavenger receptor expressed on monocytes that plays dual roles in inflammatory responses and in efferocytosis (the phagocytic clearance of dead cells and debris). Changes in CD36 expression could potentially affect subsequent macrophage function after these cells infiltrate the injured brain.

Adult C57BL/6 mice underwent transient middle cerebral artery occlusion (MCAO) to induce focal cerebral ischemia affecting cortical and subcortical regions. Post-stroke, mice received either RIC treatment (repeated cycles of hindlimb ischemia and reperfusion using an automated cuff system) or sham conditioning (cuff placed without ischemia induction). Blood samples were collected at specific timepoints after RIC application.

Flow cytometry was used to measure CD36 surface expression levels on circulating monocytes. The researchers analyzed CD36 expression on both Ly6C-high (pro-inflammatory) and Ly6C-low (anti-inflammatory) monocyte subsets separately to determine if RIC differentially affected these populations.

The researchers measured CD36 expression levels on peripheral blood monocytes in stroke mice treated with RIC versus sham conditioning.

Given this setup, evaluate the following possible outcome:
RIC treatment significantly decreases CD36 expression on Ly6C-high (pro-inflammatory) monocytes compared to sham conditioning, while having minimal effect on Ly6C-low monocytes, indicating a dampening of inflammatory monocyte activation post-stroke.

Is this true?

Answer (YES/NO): NO